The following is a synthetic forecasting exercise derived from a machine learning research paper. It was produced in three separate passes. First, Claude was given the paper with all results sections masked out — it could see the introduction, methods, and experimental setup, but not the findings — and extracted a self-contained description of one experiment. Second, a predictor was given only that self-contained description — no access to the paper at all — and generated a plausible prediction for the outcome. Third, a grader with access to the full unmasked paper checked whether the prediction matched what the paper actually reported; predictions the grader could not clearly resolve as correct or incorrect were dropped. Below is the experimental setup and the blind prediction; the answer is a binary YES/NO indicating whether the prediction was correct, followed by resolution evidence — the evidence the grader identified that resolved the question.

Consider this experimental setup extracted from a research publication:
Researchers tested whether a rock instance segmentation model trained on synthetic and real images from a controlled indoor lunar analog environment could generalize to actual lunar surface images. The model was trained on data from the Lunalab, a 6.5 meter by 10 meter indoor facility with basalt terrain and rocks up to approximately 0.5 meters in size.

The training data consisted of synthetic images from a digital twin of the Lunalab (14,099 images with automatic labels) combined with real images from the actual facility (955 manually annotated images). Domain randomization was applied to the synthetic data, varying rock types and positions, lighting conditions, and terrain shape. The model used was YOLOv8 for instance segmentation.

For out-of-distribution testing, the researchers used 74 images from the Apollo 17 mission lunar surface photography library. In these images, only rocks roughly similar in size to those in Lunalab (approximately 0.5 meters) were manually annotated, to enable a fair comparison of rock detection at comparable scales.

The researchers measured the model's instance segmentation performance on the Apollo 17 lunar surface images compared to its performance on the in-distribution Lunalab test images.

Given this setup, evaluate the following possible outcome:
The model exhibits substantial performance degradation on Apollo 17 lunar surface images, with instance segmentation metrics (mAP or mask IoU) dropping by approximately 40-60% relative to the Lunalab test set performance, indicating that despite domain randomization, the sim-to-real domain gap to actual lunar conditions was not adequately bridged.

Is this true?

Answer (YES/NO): NO